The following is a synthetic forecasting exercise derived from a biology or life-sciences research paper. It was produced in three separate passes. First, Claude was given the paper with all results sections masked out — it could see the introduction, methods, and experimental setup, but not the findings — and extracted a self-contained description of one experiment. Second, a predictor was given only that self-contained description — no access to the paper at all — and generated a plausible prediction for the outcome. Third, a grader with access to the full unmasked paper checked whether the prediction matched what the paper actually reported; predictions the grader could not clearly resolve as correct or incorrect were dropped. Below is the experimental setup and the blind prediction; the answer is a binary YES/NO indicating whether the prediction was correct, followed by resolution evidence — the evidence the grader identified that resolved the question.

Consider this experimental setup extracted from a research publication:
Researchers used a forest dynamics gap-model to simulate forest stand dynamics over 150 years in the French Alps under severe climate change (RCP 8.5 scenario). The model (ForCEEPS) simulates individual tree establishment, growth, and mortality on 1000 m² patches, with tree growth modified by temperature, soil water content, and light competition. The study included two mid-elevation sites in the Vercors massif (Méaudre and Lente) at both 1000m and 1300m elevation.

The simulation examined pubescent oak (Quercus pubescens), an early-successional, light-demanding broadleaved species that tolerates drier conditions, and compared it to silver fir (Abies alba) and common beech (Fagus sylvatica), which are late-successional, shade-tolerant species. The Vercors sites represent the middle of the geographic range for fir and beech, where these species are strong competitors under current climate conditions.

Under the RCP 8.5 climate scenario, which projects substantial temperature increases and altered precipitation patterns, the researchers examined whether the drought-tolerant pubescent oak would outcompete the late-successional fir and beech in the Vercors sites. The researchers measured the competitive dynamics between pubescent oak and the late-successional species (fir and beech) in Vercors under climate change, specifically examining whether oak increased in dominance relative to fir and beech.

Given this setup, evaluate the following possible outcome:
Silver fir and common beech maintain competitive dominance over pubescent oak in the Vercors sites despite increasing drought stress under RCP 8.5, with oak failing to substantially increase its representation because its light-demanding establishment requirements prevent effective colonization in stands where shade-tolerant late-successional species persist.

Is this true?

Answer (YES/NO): NO